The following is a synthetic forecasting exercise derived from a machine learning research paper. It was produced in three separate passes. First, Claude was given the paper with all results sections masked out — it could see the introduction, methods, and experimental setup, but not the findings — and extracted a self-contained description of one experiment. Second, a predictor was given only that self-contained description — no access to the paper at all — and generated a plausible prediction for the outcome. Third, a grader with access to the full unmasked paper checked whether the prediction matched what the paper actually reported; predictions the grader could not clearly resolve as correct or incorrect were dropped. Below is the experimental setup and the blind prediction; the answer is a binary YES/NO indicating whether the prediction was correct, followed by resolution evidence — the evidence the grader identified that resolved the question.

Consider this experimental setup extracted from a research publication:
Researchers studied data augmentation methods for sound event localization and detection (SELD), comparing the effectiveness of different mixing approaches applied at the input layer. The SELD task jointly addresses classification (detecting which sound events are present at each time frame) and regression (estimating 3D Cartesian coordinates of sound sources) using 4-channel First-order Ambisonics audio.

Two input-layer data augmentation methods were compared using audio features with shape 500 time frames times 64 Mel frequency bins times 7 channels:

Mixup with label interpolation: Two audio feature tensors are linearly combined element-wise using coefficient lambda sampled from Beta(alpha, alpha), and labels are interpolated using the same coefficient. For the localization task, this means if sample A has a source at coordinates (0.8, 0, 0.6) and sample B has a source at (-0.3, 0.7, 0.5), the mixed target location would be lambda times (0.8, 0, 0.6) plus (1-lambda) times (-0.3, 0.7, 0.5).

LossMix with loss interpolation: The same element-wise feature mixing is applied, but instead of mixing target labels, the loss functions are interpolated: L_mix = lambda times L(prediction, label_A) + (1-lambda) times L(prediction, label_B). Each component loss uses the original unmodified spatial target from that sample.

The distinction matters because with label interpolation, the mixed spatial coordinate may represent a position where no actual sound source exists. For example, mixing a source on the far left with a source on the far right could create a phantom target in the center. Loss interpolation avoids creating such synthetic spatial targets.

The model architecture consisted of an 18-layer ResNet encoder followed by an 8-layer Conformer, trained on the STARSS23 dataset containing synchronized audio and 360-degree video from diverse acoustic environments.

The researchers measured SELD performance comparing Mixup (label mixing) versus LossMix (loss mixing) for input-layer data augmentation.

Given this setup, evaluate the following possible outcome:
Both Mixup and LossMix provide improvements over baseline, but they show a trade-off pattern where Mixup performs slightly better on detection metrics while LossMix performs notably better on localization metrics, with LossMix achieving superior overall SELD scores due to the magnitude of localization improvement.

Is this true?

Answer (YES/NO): NO